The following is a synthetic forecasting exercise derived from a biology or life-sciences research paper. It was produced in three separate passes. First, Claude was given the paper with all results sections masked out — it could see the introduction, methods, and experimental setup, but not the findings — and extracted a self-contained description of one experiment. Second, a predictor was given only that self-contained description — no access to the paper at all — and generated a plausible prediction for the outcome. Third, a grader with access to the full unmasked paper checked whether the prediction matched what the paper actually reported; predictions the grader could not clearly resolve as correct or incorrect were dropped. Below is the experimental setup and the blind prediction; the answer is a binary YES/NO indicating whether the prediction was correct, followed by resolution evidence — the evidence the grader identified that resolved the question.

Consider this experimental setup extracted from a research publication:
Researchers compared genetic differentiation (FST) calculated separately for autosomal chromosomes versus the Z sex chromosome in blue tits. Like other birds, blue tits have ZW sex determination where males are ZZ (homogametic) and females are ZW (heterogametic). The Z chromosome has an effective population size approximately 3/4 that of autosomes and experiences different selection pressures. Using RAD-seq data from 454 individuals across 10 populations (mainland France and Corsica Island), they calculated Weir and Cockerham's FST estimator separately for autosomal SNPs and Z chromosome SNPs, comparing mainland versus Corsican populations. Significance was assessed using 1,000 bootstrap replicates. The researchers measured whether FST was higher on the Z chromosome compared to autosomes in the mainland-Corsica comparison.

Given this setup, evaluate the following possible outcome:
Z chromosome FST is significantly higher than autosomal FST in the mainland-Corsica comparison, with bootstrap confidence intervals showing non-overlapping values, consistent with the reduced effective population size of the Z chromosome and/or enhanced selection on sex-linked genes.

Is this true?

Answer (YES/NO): NO